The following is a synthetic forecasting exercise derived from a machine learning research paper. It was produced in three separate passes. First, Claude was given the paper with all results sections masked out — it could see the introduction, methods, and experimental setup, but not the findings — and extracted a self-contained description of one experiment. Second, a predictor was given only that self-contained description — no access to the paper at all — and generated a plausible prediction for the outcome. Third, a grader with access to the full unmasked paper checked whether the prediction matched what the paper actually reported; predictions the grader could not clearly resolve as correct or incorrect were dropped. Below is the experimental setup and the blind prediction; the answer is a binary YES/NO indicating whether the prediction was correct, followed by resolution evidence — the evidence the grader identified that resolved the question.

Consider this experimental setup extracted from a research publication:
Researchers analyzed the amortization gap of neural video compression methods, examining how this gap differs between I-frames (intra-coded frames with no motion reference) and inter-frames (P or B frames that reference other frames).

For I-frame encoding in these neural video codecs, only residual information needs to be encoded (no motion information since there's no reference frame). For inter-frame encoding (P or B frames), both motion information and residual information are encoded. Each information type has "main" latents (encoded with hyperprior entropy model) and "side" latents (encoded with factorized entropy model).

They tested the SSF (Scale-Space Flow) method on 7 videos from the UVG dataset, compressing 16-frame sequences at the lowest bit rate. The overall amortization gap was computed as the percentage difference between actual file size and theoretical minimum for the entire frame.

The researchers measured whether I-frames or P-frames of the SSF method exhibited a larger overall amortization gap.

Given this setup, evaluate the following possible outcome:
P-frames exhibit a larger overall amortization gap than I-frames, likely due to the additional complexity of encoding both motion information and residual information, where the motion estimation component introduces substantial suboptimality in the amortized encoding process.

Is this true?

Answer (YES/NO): YES